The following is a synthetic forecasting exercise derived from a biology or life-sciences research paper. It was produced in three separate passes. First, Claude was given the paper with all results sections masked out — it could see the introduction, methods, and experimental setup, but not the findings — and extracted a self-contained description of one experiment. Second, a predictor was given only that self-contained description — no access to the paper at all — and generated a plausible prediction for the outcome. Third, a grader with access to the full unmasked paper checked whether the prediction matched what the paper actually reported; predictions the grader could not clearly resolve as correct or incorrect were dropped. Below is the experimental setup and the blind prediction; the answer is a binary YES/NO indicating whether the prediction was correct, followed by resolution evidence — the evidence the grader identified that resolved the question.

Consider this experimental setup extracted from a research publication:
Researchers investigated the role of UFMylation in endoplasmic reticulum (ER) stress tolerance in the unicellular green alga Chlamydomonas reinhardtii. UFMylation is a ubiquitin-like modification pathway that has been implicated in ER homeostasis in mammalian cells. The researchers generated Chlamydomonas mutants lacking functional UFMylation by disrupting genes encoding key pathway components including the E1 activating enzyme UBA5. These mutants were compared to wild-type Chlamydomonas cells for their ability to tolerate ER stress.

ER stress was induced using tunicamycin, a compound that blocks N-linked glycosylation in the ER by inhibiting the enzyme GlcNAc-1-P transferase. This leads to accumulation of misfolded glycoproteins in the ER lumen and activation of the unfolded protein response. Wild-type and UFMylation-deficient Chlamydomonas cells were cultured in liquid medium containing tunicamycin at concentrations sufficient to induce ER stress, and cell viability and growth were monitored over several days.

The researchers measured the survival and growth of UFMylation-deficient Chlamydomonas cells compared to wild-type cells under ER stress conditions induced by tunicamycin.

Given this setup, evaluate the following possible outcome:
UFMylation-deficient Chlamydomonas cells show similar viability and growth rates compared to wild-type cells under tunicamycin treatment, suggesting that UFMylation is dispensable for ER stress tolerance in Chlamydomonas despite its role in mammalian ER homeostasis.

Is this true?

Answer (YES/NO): NO